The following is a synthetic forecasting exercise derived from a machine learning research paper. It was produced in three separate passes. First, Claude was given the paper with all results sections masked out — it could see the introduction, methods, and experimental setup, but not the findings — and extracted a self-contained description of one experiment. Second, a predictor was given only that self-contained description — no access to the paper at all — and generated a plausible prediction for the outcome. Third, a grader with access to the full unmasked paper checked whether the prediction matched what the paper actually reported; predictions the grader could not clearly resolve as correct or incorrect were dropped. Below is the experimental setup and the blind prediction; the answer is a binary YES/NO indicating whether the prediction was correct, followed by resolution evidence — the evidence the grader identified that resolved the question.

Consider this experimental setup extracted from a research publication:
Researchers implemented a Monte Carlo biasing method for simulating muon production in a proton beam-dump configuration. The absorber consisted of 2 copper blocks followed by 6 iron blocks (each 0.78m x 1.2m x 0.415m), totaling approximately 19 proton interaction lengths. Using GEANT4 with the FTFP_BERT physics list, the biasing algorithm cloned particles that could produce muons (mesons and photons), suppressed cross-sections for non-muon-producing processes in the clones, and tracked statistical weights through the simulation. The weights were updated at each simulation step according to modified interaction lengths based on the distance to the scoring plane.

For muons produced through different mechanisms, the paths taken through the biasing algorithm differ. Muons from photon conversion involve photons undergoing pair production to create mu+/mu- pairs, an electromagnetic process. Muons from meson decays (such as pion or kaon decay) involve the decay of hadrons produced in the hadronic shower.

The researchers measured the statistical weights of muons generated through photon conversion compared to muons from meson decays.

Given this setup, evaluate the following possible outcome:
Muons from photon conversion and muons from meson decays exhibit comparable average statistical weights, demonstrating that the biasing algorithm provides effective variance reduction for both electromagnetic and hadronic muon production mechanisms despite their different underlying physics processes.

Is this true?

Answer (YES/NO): NO